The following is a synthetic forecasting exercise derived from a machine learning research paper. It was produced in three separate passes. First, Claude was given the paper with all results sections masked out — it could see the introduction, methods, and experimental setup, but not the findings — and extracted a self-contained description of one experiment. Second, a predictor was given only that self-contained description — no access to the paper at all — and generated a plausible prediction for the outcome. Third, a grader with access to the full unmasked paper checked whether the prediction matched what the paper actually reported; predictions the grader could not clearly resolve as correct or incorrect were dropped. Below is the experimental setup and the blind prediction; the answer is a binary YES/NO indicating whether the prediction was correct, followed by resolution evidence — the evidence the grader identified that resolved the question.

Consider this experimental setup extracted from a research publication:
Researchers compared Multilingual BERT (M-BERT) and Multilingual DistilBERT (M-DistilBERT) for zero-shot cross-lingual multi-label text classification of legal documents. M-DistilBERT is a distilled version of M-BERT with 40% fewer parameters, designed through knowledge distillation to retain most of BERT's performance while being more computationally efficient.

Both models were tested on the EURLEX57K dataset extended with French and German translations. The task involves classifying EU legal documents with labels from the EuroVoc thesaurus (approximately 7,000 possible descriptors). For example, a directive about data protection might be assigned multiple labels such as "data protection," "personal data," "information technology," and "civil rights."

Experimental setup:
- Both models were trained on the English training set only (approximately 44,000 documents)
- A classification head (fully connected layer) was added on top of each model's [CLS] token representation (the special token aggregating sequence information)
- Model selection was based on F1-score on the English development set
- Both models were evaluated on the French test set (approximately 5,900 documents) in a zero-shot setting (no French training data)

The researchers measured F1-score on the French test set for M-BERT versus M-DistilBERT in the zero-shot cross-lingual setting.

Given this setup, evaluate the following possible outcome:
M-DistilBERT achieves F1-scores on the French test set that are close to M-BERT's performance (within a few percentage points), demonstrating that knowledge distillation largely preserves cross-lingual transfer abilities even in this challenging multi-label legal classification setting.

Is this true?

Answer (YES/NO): NO